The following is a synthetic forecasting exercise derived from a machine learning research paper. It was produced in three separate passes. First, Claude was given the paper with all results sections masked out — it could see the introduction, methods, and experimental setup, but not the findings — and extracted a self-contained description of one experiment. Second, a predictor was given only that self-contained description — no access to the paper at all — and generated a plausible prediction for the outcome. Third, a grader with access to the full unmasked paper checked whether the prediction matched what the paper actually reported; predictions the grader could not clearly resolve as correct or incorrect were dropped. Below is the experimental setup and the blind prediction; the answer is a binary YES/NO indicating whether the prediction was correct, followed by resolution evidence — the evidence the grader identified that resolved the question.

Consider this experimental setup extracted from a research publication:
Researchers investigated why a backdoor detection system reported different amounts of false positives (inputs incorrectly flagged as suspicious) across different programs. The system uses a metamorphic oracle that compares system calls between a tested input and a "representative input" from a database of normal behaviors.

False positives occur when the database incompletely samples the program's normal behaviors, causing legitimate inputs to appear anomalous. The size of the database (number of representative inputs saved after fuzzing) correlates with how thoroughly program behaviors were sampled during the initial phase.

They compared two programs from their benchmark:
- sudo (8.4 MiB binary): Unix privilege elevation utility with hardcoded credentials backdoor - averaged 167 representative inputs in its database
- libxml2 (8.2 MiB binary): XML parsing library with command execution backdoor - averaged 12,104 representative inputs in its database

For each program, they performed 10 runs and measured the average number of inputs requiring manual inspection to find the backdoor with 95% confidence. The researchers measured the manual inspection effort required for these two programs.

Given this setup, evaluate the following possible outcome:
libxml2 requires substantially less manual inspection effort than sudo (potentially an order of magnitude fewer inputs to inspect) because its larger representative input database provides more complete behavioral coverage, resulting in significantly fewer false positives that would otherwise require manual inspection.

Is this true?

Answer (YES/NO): NO